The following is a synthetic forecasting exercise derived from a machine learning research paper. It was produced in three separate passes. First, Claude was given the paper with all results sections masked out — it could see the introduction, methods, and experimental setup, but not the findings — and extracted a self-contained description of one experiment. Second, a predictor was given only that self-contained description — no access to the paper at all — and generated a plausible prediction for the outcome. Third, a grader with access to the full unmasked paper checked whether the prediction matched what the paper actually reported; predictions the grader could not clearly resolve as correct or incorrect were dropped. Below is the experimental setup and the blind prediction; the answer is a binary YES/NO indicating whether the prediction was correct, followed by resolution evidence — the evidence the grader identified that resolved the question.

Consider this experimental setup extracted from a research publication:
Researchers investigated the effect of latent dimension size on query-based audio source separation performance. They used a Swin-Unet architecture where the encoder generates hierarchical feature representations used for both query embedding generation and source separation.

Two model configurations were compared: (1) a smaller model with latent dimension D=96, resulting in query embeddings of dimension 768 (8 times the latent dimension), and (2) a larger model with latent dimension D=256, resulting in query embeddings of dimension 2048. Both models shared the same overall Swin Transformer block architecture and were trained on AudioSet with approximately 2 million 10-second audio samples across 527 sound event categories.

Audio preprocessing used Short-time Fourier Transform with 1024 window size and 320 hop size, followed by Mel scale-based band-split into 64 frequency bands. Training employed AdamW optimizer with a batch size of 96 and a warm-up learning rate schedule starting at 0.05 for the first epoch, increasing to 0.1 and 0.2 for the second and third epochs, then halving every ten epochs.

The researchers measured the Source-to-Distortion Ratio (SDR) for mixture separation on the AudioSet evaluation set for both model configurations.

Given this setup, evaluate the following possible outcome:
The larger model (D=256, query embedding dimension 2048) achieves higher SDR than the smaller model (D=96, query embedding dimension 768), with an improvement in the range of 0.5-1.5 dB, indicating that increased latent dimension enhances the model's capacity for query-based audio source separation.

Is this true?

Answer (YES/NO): NO